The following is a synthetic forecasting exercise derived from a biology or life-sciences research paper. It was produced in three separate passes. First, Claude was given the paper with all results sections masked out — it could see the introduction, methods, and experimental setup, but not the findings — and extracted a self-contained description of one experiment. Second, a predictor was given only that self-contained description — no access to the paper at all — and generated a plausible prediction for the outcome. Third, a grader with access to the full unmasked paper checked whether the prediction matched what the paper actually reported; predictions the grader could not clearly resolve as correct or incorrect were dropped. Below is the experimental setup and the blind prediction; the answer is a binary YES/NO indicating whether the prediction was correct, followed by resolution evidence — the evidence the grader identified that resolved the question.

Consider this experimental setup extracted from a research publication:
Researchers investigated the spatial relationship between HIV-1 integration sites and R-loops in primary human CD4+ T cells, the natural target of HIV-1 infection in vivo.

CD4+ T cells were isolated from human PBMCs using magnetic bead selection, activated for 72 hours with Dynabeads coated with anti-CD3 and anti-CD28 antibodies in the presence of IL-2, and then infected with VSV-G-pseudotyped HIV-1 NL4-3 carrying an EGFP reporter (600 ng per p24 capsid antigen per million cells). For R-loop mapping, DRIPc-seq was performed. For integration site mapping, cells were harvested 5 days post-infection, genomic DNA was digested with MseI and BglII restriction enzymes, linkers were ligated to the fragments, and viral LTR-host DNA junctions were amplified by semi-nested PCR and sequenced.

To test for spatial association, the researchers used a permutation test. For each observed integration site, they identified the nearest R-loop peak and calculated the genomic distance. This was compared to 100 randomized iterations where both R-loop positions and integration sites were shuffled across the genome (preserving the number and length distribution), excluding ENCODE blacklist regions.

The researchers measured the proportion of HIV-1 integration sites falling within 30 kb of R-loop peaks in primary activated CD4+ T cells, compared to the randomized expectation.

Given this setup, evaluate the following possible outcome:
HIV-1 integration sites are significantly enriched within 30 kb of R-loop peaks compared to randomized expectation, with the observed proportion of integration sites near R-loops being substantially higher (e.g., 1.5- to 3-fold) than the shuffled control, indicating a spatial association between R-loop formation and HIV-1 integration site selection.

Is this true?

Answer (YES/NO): YES